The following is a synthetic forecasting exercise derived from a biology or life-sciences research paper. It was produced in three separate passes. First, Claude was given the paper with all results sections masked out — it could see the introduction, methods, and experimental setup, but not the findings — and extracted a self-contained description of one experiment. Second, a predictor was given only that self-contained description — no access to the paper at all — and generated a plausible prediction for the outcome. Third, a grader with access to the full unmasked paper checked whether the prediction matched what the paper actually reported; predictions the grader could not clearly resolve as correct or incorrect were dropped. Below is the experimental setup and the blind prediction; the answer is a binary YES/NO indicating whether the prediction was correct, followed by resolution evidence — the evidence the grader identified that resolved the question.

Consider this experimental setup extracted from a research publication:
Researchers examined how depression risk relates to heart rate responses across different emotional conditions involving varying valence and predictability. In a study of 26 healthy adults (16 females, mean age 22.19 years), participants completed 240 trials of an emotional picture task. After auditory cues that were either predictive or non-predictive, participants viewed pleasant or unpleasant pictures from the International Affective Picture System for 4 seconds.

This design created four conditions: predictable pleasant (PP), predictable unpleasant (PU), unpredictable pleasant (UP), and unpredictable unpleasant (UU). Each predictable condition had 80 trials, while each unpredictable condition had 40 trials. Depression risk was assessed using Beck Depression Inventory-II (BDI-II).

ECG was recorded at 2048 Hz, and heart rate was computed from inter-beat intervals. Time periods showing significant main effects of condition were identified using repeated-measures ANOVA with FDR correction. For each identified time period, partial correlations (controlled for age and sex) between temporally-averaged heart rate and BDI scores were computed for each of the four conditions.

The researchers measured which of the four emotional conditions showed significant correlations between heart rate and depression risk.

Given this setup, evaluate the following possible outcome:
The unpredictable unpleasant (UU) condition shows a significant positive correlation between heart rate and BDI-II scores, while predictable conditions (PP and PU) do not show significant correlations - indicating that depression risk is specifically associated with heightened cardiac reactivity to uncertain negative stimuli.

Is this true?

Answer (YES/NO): NO